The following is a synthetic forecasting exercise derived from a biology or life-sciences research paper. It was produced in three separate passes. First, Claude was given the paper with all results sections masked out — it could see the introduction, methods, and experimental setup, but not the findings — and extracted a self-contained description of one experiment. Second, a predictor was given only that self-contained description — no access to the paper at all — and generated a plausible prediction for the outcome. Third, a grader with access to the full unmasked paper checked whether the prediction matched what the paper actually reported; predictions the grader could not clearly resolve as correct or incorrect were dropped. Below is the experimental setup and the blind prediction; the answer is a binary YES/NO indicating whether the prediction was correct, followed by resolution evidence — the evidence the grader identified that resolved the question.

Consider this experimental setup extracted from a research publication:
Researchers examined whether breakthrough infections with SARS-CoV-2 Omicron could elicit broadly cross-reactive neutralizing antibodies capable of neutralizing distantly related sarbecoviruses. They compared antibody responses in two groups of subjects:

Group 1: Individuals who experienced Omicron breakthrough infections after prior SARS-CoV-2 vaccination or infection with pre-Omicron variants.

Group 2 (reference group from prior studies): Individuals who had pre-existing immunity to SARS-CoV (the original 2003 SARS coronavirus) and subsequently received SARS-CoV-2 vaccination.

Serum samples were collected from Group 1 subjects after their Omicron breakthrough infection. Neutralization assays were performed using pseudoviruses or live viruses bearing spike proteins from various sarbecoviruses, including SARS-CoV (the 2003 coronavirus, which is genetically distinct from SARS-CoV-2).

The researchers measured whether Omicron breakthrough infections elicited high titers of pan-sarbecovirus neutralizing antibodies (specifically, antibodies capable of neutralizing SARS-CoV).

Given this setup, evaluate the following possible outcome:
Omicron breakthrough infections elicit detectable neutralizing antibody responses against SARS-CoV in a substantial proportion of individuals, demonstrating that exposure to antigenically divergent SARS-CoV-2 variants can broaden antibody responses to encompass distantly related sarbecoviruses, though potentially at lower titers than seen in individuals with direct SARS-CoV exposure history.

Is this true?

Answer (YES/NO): NO